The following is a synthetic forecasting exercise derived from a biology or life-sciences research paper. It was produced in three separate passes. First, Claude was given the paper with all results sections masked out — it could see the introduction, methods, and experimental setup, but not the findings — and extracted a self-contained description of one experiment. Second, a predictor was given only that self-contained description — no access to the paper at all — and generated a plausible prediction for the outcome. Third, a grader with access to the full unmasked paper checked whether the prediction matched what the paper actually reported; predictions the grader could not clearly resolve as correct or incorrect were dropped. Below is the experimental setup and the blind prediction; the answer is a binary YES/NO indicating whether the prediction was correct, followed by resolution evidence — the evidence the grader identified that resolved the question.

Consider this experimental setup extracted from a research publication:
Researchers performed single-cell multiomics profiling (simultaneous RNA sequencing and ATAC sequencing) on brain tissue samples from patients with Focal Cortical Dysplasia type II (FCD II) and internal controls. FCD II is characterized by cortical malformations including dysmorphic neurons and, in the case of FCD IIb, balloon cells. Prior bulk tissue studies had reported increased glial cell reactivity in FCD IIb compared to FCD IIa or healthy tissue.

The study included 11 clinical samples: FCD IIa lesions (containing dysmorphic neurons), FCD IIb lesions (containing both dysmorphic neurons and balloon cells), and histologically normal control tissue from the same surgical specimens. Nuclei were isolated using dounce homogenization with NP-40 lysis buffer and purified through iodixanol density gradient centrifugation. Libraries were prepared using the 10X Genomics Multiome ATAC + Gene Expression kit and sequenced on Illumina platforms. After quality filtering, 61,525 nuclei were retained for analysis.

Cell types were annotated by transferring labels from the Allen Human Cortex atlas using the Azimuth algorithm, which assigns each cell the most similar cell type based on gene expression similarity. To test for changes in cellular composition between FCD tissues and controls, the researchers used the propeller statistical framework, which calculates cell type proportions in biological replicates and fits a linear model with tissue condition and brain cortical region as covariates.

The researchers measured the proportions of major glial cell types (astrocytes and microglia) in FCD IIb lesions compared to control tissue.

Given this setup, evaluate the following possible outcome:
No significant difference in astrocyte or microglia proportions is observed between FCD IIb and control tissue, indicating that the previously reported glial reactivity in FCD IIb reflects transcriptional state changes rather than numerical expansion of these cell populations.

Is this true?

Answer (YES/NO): NO